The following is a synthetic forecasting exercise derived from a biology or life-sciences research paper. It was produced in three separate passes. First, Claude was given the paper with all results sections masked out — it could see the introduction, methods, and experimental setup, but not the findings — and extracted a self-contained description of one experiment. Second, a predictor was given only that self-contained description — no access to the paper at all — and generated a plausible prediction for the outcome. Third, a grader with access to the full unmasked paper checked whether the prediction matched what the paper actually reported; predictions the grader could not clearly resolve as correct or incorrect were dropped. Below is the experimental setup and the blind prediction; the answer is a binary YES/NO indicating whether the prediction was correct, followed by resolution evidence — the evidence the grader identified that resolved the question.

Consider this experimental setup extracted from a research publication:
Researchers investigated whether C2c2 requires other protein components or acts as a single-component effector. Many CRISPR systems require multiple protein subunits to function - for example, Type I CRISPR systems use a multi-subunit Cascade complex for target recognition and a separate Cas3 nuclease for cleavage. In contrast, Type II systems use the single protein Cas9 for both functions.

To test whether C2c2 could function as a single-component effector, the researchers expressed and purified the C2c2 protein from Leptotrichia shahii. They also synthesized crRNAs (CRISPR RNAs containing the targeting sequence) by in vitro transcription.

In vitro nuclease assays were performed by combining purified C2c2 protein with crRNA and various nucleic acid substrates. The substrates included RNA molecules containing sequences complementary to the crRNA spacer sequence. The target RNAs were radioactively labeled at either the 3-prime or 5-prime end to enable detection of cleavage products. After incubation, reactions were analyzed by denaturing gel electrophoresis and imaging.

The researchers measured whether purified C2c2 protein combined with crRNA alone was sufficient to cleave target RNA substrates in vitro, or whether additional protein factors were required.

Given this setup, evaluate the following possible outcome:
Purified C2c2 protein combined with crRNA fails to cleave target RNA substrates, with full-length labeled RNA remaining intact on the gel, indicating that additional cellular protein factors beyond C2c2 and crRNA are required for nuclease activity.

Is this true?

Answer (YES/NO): NO